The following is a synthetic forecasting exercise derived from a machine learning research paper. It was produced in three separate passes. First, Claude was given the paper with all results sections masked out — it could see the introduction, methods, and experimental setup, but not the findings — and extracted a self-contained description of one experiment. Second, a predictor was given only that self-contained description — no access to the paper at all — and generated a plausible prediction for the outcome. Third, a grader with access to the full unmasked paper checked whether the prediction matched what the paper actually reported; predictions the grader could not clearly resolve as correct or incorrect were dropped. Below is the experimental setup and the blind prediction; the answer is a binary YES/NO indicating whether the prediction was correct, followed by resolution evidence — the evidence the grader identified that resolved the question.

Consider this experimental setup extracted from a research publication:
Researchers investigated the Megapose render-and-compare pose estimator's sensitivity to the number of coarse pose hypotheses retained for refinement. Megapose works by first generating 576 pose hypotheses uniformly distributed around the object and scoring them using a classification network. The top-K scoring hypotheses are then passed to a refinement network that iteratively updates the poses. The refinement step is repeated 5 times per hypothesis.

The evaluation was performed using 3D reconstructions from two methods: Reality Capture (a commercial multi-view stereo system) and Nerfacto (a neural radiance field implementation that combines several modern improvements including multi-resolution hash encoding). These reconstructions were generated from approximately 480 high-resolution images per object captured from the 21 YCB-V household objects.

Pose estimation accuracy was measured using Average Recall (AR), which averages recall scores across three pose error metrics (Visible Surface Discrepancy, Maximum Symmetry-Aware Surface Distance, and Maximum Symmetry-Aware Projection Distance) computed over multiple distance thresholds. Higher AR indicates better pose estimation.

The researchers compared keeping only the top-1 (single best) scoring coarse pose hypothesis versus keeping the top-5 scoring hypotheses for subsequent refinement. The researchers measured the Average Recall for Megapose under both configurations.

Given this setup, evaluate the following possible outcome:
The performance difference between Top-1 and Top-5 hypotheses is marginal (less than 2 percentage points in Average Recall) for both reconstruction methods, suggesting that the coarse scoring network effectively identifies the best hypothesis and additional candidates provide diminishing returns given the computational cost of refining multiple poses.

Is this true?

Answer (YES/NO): NO